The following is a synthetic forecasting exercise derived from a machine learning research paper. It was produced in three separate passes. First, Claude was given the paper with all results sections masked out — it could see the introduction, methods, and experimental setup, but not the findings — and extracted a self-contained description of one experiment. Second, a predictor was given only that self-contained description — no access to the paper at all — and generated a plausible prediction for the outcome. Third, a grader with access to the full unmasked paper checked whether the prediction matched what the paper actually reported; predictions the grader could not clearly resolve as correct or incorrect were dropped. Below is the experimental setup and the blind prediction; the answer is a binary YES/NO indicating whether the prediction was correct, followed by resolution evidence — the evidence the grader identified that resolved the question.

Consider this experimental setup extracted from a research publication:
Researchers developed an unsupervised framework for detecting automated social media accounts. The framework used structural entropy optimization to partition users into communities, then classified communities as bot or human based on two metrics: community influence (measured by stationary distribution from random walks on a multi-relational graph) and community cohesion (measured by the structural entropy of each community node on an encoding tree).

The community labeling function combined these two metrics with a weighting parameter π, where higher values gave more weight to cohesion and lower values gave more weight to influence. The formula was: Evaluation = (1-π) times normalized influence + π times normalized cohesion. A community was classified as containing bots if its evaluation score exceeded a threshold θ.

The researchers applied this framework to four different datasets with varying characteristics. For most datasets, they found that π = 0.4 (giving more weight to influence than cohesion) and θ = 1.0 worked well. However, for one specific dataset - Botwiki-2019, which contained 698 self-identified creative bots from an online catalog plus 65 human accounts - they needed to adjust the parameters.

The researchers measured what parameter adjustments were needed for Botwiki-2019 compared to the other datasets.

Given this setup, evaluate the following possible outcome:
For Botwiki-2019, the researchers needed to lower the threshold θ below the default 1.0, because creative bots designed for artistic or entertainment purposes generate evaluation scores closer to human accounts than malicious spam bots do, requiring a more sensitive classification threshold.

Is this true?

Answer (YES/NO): YES